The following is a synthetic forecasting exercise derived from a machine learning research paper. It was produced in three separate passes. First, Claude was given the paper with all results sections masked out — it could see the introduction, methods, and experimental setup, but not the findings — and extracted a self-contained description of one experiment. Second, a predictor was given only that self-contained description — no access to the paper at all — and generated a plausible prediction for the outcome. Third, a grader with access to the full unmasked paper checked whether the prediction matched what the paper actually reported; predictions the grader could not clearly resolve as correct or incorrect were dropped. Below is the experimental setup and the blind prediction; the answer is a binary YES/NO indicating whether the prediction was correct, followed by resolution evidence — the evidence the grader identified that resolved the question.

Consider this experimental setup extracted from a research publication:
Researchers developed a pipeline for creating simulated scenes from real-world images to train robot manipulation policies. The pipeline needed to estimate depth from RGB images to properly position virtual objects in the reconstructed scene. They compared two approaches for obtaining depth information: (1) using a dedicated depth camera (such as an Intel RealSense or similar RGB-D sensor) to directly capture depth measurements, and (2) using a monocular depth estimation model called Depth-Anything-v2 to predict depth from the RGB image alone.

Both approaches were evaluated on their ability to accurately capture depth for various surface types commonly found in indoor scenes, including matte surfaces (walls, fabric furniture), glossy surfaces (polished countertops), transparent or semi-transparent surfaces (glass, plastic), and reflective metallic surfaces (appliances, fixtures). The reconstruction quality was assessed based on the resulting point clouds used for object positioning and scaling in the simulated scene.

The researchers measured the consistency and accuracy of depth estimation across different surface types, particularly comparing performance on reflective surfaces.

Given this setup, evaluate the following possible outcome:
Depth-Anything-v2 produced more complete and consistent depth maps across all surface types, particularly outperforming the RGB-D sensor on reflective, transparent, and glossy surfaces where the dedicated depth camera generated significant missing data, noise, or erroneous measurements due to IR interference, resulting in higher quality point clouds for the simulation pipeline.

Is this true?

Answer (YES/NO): NO